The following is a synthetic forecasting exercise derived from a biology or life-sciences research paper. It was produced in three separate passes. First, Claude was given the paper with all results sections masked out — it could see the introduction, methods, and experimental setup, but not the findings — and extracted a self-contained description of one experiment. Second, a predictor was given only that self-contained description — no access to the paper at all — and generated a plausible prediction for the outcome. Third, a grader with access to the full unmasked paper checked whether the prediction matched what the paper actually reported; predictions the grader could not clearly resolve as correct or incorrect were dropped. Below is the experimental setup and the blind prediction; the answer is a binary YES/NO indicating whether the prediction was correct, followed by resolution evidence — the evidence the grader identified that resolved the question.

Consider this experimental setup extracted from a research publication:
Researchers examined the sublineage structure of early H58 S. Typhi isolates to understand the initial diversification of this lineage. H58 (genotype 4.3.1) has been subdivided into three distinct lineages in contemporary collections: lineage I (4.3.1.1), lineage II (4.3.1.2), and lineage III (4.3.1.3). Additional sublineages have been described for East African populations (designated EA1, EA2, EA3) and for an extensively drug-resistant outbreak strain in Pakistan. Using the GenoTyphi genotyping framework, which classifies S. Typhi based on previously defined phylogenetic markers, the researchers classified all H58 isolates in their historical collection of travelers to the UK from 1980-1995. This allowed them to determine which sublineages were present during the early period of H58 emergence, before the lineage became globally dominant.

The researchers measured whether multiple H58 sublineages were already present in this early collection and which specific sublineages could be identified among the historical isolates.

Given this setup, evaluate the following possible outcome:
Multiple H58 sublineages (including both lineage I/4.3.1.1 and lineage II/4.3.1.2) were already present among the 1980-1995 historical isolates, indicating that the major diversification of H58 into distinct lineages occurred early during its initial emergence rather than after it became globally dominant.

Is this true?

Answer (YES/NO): YES